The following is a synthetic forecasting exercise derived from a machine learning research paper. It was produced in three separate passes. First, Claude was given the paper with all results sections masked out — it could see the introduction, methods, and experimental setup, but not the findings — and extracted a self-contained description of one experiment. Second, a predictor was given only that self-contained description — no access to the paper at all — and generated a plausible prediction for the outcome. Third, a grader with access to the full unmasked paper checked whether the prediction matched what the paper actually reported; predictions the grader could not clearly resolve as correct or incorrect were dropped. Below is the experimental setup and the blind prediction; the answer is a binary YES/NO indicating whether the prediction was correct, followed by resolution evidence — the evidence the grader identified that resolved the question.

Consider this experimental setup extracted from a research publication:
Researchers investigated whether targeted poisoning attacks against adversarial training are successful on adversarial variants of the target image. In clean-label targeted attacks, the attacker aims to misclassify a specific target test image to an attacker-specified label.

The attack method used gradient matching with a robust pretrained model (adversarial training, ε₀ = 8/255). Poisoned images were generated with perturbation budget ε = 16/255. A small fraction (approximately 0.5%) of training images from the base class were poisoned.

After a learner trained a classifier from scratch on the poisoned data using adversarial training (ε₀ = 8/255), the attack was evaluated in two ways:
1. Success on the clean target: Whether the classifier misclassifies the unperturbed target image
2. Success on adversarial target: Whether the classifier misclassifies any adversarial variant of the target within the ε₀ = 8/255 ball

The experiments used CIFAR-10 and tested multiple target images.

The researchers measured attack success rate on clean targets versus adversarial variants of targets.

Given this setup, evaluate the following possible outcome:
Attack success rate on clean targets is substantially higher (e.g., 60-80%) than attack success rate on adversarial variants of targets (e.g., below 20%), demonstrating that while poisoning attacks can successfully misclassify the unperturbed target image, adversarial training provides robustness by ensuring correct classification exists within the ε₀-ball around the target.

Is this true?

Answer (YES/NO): NO